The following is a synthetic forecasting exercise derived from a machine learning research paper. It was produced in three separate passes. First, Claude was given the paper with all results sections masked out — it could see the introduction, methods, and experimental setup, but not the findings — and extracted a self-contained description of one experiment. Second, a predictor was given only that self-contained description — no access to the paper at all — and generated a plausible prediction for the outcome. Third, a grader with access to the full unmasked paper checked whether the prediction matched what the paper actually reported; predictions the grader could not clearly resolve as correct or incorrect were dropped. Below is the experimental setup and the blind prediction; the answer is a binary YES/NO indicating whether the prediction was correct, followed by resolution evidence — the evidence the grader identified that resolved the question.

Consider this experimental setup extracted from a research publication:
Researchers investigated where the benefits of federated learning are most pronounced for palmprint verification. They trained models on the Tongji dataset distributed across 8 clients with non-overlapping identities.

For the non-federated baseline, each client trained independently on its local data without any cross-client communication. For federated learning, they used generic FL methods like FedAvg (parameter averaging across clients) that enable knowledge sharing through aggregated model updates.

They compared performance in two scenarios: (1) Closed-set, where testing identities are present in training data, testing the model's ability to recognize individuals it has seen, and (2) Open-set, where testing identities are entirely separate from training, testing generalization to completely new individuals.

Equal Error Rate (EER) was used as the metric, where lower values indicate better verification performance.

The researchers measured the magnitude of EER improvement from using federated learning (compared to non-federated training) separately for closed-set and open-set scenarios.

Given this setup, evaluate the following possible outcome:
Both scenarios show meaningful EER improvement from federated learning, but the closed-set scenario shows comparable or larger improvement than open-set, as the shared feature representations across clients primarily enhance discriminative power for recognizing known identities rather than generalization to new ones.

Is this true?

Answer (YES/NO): NO